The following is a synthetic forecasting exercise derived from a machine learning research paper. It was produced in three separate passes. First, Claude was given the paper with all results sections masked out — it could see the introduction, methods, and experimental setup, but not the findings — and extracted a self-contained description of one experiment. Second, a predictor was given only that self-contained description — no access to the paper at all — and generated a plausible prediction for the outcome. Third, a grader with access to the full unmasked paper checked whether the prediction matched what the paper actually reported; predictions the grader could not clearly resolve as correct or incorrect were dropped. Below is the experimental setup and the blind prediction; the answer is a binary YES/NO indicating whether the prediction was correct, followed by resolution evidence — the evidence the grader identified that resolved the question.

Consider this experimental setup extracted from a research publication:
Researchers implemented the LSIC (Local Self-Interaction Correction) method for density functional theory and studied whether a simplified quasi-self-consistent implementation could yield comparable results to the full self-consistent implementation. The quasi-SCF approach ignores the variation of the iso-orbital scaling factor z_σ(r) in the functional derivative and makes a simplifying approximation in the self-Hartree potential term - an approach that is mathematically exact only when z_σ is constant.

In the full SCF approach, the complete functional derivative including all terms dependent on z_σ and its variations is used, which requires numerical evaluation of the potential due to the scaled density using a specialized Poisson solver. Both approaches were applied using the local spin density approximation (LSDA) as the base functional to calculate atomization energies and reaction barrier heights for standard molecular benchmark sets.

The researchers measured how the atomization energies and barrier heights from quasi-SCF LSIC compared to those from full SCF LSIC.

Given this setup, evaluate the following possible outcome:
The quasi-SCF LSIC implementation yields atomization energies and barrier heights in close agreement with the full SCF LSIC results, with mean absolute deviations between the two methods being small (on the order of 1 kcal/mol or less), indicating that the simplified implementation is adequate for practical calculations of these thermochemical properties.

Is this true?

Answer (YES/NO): NO